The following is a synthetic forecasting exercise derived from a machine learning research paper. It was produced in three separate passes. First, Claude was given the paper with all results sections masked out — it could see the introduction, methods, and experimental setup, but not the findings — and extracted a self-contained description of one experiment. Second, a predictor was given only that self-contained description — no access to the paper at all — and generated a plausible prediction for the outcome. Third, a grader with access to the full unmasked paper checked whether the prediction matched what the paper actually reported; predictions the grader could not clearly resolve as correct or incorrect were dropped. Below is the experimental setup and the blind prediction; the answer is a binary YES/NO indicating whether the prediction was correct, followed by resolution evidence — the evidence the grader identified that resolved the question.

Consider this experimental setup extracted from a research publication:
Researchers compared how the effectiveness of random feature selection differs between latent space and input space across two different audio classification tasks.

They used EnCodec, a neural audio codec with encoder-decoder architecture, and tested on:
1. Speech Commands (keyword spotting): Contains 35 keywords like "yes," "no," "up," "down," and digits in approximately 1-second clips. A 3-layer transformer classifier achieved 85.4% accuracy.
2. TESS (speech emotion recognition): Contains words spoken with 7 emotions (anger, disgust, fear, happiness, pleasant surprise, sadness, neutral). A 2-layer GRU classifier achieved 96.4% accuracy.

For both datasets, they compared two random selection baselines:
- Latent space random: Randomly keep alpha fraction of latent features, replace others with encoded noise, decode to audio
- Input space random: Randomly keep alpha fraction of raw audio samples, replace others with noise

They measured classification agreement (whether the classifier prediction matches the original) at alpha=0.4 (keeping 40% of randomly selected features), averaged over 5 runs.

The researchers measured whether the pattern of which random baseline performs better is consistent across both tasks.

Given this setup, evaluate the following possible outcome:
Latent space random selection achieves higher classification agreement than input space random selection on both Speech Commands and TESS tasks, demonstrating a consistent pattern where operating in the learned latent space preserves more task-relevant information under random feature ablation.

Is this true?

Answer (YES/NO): NO